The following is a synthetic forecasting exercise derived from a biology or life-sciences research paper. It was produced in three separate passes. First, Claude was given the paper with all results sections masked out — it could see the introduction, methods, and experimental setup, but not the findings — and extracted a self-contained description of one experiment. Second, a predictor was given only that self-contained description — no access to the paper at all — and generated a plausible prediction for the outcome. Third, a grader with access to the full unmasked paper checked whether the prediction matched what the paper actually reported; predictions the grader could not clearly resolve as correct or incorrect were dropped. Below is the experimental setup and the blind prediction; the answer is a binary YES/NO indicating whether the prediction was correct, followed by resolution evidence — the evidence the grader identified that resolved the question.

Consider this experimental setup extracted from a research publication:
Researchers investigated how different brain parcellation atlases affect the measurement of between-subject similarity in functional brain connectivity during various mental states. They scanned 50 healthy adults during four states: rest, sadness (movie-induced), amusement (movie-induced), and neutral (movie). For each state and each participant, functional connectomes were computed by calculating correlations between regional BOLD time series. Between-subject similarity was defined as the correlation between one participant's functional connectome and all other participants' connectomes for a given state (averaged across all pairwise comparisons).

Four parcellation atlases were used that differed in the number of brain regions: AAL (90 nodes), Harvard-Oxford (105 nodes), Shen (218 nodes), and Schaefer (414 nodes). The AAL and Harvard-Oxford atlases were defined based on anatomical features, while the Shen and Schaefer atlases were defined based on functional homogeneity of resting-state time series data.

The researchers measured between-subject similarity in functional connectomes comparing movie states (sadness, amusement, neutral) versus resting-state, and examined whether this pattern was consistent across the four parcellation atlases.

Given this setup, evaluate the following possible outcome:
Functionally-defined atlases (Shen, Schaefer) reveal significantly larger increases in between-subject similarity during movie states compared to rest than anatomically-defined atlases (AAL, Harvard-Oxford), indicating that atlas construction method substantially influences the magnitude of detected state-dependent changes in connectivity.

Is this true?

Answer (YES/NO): NO